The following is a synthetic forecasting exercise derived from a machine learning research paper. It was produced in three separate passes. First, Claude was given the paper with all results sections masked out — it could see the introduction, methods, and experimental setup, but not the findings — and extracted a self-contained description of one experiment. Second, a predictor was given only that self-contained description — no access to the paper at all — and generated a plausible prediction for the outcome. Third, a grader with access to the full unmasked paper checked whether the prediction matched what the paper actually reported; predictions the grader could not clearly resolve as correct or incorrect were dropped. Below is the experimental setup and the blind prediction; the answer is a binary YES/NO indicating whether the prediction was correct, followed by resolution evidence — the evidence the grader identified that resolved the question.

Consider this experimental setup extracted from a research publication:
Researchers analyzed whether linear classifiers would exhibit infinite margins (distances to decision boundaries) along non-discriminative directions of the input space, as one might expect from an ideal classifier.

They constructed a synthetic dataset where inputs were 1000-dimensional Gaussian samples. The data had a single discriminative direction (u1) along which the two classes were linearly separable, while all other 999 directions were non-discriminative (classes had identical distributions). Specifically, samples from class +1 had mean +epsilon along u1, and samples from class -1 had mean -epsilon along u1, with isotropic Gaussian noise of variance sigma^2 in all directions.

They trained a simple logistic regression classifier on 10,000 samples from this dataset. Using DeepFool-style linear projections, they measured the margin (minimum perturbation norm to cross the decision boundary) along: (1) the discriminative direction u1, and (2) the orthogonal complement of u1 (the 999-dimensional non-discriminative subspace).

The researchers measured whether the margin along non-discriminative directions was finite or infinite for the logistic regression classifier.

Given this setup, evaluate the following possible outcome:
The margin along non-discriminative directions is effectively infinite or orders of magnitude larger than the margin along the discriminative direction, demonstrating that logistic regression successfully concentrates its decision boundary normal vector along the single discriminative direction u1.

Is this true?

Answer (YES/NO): NO